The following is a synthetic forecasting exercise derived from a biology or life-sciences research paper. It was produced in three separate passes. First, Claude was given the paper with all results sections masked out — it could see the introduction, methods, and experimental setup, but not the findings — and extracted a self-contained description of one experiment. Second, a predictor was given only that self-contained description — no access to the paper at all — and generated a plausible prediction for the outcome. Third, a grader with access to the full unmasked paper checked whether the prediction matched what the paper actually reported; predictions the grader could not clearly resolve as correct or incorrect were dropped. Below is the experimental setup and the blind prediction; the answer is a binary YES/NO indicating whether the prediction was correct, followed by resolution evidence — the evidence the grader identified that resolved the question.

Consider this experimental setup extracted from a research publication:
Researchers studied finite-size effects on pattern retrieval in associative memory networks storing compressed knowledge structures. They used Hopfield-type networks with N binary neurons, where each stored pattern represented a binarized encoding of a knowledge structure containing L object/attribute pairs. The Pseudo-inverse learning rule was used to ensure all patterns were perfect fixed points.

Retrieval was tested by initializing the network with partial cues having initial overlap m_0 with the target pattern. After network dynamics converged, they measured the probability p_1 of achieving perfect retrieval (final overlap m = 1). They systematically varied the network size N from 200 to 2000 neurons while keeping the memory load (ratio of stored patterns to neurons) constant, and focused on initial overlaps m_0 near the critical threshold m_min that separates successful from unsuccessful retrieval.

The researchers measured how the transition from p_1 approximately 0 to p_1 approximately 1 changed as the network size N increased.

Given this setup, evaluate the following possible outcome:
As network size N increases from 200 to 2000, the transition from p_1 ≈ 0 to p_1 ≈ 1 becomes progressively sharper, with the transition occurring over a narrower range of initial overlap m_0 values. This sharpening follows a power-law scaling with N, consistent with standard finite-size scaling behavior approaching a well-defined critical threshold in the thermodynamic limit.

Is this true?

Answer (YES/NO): NO